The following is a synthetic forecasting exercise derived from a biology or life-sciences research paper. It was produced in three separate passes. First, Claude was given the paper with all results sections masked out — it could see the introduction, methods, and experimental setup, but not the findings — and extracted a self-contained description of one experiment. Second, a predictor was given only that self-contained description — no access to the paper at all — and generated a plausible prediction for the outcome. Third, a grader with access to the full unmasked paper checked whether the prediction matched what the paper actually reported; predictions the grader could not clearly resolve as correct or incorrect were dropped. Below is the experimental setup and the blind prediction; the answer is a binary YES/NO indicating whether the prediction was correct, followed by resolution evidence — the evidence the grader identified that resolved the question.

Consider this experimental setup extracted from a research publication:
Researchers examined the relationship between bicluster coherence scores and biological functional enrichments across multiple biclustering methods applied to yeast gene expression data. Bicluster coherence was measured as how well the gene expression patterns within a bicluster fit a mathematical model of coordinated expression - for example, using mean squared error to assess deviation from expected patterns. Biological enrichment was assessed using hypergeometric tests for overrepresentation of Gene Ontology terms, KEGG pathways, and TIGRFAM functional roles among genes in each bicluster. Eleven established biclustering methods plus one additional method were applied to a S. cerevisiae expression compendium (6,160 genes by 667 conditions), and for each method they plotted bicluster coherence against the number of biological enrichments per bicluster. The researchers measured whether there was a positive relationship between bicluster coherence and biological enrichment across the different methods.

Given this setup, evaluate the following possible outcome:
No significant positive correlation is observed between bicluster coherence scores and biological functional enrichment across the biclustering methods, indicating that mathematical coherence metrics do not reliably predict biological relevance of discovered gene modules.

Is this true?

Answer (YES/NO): YES